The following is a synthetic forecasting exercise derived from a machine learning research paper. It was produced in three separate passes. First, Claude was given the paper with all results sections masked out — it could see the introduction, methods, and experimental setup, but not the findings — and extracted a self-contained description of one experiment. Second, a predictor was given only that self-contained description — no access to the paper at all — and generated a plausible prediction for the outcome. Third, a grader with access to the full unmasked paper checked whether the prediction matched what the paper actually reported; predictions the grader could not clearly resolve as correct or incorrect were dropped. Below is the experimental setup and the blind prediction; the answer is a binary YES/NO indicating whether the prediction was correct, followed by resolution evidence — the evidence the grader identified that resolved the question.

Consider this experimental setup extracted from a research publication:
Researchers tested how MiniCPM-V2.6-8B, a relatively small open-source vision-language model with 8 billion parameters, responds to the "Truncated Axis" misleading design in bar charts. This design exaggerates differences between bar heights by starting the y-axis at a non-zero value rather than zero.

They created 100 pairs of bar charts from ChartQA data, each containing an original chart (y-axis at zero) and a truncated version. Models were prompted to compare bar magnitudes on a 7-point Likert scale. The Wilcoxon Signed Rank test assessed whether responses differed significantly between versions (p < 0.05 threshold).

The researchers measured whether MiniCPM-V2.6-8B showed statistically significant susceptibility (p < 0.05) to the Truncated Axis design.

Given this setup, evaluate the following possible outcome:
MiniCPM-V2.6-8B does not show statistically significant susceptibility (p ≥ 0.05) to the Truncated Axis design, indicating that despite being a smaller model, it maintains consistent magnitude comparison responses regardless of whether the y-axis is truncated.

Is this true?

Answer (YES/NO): YES